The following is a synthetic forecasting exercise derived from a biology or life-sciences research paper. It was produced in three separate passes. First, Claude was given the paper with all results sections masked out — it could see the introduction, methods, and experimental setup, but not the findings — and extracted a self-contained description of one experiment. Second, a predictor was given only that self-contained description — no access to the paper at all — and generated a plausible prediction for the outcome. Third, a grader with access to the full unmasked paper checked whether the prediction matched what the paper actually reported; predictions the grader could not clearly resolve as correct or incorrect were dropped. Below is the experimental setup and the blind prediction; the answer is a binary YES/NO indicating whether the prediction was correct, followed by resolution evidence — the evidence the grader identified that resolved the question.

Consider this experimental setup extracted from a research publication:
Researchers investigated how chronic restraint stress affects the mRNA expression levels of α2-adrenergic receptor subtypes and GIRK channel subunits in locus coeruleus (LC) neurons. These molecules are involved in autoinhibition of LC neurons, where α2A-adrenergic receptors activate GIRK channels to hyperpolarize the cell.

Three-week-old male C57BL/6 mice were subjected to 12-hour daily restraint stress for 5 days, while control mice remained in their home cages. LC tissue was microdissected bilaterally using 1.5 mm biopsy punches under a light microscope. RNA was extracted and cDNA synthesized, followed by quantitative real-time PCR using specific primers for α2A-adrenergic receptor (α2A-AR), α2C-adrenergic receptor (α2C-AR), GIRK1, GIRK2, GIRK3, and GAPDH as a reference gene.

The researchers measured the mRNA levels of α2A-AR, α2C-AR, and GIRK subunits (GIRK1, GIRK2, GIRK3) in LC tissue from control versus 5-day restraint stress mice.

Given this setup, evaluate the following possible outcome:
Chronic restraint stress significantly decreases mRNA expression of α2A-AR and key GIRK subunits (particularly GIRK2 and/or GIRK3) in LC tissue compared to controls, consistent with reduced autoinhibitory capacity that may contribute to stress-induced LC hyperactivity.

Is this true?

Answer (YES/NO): NO